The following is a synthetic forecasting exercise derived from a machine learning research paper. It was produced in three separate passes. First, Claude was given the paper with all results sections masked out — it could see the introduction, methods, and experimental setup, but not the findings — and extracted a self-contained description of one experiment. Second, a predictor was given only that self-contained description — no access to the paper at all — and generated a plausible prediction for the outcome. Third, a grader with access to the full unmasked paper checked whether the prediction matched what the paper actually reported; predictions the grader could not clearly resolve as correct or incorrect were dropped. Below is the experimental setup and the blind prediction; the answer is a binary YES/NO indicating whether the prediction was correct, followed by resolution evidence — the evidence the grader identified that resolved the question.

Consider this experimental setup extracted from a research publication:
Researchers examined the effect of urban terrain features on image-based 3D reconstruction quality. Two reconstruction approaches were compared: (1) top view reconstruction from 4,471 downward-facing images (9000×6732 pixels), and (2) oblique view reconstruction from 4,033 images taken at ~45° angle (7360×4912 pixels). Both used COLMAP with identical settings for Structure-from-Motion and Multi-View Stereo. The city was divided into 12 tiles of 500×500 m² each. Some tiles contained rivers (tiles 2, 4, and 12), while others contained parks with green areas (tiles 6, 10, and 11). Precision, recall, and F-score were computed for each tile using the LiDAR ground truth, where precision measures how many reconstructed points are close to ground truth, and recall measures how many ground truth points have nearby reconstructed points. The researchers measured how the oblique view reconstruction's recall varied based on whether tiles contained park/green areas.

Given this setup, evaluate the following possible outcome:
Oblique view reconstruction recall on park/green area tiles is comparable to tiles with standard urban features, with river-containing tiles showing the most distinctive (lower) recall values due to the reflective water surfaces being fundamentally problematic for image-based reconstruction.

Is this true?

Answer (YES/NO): NO